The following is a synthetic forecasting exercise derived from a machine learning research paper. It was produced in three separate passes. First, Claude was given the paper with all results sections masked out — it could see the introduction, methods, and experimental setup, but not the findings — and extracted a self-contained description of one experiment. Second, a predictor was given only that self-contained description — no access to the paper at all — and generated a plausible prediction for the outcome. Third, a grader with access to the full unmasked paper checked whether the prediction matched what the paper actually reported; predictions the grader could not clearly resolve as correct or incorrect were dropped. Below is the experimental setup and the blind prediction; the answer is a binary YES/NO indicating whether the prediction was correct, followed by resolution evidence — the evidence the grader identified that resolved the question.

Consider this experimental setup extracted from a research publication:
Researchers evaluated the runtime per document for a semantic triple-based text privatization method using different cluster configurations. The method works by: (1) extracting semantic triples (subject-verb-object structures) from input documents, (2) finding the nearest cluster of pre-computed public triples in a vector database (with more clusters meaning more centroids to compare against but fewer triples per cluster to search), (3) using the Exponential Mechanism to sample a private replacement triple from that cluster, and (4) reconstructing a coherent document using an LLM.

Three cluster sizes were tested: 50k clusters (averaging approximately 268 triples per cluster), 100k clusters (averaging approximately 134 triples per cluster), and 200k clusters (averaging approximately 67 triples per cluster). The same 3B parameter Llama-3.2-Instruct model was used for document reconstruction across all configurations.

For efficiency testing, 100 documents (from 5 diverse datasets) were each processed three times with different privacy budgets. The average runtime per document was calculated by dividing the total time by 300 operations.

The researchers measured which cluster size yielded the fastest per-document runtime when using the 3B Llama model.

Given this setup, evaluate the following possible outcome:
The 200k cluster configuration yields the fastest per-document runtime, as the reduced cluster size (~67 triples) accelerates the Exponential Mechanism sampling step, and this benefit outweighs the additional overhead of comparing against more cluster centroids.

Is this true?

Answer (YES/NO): YES